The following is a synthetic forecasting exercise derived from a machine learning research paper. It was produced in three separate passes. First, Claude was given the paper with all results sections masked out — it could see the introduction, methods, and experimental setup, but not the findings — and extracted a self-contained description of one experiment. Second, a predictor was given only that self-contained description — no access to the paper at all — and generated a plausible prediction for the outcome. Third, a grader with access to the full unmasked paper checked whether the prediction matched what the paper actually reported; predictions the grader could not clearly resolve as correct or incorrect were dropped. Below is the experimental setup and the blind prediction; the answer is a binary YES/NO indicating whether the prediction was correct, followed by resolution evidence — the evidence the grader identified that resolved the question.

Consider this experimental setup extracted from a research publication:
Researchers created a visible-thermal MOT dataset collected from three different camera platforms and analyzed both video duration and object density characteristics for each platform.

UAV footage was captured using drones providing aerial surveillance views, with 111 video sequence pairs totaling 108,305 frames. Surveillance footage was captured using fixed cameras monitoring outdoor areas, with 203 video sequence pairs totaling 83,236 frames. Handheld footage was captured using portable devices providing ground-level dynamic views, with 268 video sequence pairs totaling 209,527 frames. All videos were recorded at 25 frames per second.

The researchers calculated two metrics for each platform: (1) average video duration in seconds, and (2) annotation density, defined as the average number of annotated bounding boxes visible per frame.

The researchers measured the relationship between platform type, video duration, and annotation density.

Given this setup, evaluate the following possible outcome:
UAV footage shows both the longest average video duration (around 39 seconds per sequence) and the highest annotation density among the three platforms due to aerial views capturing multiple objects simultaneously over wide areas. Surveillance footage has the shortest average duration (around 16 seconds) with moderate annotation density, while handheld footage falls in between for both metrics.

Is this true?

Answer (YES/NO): NO